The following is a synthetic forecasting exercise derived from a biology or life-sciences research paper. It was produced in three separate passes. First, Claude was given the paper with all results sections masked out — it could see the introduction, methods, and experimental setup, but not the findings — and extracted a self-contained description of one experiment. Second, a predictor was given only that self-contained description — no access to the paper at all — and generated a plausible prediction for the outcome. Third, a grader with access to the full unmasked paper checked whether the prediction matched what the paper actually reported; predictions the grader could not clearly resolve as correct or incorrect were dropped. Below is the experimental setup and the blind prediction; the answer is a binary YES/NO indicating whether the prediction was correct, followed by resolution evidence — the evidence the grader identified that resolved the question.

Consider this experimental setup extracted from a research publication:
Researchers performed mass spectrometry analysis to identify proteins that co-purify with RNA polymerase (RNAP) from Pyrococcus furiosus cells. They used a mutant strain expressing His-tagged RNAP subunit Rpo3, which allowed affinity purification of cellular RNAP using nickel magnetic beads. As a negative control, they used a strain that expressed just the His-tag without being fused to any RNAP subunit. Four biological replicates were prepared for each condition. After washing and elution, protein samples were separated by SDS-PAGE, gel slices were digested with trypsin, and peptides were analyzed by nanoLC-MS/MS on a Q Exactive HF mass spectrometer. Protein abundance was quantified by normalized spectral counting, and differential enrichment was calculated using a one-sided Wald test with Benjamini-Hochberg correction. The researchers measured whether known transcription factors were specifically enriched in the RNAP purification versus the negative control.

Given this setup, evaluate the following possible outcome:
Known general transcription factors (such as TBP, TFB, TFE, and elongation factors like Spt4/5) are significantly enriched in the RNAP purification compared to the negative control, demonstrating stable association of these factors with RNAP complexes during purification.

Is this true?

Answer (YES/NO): NO